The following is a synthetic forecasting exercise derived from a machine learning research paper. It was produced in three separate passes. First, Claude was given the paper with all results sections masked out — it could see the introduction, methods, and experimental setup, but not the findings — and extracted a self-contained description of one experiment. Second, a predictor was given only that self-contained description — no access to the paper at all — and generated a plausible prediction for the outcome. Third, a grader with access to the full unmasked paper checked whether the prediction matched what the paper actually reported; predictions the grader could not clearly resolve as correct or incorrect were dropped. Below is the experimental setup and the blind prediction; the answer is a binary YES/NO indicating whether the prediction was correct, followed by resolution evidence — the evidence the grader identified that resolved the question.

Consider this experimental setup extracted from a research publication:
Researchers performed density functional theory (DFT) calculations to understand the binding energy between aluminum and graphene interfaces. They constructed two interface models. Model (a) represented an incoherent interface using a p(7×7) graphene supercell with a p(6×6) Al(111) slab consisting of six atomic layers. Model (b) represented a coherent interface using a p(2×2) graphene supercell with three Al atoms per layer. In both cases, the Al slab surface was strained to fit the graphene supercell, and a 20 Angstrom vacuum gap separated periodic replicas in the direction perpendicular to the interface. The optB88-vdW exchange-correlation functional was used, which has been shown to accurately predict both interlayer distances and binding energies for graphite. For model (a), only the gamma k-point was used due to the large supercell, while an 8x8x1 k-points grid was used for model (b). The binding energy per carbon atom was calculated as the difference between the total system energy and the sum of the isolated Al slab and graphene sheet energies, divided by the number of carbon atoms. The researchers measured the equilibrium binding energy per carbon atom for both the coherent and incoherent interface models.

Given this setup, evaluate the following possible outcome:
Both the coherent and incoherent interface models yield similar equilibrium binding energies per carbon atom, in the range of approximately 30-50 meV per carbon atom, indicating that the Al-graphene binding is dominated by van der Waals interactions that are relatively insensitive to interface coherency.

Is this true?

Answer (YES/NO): YES